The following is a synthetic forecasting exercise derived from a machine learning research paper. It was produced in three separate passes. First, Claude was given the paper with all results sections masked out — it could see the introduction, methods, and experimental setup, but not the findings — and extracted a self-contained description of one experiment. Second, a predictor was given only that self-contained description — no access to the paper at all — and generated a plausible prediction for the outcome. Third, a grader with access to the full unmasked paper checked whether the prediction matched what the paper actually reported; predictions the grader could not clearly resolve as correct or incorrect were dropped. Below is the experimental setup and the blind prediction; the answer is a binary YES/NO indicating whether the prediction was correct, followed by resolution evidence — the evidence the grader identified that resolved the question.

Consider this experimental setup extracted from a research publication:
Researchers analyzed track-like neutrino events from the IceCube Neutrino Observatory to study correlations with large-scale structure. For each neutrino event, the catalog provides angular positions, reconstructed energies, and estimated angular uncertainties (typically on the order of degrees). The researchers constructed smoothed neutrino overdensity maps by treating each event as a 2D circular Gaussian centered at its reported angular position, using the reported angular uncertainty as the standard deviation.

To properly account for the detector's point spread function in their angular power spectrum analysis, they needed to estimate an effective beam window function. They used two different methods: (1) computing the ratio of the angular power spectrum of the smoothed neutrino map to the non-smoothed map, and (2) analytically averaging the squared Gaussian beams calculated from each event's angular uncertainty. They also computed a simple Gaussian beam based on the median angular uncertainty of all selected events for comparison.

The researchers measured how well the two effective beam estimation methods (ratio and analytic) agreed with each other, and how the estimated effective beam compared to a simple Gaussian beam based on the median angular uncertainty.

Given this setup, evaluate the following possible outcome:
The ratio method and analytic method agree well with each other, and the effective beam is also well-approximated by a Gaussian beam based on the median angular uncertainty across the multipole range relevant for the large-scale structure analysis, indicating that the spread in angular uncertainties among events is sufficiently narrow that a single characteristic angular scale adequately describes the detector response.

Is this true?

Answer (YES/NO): NO